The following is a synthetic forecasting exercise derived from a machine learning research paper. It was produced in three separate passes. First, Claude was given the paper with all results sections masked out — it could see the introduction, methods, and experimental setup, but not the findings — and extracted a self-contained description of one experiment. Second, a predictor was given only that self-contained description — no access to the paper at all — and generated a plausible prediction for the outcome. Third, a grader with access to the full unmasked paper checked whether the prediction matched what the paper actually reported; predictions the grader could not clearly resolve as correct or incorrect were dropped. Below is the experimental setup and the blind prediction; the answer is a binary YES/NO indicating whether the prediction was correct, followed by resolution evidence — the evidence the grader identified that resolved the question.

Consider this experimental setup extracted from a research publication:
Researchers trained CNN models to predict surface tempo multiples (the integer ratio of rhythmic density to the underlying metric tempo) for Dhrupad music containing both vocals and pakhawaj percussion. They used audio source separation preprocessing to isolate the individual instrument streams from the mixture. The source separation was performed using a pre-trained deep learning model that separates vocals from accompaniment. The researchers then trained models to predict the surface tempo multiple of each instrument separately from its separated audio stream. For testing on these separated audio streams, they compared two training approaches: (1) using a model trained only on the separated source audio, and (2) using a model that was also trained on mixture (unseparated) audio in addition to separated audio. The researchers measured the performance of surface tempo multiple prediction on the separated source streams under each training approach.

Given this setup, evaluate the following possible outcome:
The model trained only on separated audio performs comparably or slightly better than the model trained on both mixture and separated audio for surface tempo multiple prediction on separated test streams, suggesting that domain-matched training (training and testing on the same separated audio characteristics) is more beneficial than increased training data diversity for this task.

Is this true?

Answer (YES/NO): NO